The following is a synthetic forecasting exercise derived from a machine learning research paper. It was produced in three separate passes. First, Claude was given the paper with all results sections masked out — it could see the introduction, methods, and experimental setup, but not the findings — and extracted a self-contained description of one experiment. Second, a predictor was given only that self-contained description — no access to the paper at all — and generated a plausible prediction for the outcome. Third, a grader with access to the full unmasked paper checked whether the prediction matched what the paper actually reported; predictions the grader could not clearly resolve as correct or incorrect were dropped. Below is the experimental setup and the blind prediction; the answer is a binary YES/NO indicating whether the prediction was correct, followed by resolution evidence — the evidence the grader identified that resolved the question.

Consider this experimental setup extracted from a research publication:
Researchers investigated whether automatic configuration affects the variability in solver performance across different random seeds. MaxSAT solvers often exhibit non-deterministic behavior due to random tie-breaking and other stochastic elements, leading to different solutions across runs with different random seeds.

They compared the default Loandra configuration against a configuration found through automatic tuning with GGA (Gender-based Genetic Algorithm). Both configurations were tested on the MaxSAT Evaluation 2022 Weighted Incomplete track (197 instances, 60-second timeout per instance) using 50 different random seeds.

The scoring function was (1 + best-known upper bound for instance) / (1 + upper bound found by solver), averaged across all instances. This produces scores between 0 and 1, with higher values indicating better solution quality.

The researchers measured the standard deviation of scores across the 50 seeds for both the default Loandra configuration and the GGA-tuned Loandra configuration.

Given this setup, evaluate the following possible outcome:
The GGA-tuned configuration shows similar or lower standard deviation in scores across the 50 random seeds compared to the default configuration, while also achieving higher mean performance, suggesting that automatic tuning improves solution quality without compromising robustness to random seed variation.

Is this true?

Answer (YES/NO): YES